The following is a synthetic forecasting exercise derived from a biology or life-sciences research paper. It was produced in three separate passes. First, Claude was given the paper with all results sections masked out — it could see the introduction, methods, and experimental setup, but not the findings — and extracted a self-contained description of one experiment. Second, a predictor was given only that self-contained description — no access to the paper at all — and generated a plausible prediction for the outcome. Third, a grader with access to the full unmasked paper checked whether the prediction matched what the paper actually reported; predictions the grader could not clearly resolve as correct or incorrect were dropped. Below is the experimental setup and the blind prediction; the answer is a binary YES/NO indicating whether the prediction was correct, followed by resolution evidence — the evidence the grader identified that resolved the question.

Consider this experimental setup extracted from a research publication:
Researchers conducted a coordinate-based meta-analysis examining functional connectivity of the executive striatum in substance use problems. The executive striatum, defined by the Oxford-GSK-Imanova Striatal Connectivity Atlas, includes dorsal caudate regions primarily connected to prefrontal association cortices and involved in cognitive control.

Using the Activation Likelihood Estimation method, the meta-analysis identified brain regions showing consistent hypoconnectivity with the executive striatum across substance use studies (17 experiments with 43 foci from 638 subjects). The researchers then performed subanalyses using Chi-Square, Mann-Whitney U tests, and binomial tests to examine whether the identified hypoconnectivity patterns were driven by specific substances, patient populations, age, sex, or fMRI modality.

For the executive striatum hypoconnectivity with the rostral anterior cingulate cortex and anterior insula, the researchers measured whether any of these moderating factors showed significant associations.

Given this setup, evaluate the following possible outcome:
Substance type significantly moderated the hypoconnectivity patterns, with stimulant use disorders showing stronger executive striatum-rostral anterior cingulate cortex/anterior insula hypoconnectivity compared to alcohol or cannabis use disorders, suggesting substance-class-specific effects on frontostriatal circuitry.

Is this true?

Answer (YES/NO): NO